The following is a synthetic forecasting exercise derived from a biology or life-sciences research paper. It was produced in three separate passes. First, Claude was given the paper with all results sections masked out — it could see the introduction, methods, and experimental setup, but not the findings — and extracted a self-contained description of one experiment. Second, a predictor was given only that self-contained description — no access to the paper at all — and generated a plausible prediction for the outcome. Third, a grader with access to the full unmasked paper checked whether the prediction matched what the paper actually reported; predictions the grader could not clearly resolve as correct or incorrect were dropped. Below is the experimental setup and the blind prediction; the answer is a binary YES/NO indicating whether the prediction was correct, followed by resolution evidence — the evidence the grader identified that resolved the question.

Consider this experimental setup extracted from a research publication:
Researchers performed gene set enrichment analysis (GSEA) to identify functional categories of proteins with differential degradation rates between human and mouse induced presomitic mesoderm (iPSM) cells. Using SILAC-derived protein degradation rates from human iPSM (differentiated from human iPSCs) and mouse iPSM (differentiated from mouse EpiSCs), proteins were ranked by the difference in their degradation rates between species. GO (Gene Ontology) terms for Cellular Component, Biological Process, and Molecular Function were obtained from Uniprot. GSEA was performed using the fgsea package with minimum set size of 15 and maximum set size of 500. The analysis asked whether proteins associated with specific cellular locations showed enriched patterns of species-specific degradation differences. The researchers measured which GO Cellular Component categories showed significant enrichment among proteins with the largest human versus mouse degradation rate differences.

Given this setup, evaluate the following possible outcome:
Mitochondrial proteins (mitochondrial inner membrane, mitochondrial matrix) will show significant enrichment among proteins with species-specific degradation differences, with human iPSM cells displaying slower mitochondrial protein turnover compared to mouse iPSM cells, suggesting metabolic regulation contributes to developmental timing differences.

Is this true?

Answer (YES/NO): YES